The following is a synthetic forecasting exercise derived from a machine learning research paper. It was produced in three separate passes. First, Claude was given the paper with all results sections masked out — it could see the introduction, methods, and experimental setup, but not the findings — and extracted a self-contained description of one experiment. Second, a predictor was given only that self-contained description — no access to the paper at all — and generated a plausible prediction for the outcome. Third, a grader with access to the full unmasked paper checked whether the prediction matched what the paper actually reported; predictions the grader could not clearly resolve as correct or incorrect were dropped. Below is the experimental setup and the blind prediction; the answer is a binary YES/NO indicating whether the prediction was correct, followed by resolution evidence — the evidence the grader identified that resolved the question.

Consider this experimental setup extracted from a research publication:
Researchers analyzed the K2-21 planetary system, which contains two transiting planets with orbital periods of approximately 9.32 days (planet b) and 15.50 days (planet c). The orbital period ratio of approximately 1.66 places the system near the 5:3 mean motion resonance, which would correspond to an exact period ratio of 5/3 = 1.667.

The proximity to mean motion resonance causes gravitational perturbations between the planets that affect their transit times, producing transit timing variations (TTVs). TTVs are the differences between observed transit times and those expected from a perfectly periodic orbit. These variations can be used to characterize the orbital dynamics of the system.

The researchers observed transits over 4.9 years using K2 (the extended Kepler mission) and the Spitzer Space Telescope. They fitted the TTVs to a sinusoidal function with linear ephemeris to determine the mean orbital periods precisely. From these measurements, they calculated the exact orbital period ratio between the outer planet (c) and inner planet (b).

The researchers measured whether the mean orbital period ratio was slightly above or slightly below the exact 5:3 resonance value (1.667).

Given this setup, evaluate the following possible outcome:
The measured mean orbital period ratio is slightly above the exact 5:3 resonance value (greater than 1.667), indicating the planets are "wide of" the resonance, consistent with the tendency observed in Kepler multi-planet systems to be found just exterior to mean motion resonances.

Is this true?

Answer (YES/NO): NO